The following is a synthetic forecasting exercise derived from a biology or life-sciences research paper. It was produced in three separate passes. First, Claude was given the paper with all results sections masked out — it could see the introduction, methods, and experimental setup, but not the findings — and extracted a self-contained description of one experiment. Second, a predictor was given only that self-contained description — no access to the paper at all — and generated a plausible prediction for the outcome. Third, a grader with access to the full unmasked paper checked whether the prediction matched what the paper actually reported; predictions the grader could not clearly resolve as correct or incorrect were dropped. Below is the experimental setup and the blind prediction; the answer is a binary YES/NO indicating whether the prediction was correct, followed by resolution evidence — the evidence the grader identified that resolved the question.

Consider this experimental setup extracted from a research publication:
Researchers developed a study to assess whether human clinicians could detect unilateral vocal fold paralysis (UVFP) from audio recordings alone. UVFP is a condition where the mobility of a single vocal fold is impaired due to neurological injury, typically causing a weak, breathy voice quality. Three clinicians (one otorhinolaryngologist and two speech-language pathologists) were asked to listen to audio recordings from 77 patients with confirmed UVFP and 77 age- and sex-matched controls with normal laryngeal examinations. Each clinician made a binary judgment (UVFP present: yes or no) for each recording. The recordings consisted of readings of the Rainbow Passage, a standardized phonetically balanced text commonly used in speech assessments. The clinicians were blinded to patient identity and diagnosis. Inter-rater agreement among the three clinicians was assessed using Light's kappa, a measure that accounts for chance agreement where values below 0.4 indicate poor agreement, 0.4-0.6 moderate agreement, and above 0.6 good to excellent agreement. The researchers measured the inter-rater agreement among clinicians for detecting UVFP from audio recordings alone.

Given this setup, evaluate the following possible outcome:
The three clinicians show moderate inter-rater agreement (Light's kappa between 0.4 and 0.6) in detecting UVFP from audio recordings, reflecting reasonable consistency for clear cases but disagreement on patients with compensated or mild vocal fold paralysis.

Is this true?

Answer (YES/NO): YES